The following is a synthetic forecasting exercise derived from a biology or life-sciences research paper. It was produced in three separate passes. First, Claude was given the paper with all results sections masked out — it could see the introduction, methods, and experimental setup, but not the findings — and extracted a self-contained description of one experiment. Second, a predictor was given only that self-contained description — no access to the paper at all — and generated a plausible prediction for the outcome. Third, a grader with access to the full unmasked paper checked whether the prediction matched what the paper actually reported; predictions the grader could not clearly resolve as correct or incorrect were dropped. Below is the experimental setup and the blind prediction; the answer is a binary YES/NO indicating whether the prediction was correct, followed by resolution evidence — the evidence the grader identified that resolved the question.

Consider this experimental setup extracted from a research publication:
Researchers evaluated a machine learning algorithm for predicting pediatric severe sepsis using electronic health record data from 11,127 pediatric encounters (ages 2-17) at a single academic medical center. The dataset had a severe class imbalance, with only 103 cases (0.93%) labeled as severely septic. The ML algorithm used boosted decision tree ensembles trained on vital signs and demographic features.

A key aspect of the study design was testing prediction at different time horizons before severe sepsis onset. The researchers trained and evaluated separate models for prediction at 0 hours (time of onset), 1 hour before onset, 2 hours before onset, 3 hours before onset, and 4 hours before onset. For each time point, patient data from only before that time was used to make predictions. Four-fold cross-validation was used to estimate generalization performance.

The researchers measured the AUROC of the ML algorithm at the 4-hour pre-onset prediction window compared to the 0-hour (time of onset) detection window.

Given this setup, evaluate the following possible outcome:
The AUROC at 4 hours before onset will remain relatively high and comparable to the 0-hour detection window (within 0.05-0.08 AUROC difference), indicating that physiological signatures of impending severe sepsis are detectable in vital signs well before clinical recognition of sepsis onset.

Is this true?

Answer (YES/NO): NO